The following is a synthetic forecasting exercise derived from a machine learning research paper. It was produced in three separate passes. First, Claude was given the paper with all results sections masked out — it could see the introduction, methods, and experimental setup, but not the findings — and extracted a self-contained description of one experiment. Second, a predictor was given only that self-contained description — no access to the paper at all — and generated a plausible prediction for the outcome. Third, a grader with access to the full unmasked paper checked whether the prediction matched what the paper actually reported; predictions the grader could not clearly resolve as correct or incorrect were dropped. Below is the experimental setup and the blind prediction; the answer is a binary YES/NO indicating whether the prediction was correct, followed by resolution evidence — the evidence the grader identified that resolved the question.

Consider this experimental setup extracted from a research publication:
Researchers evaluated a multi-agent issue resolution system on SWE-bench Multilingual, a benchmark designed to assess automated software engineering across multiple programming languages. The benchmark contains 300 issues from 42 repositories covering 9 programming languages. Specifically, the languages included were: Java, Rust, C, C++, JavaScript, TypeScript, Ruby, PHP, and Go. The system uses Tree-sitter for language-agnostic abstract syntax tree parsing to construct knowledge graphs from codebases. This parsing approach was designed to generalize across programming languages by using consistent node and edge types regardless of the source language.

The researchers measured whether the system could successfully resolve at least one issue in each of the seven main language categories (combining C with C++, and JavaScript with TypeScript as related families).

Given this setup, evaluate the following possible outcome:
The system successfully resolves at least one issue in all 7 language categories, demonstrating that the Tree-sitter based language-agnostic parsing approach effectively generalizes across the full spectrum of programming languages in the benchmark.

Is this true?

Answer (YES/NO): YES